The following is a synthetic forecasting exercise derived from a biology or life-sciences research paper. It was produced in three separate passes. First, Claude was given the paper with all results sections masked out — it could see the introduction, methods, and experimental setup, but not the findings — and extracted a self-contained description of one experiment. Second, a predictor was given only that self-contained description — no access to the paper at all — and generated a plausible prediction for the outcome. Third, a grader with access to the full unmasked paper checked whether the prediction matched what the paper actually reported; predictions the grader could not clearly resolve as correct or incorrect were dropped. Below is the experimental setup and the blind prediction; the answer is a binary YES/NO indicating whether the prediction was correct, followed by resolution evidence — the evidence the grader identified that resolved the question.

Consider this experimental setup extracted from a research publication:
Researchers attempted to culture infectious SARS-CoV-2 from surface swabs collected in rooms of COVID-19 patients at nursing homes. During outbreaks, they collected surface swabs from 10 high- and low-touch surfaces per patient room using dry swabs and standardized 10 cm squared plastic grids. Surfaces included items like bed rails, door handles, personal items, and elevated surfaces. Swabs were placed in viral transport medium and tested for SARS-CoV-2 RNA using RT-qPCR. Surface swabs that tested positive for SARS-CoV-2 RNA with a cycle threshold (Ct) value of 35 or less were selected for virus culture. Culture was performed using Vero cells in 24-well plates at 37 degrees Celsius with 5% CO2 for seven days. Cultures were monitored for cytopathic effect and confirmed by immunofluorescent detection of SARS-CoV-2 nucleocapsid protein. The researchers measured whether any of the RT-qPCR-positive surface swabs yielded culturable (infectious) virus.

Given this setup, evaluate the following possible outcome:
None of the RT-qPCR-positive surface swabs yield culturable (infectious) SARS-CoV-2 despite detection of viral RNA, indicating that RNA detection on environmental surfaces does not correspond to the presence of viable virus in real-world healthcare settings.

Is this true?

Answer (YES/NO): YES